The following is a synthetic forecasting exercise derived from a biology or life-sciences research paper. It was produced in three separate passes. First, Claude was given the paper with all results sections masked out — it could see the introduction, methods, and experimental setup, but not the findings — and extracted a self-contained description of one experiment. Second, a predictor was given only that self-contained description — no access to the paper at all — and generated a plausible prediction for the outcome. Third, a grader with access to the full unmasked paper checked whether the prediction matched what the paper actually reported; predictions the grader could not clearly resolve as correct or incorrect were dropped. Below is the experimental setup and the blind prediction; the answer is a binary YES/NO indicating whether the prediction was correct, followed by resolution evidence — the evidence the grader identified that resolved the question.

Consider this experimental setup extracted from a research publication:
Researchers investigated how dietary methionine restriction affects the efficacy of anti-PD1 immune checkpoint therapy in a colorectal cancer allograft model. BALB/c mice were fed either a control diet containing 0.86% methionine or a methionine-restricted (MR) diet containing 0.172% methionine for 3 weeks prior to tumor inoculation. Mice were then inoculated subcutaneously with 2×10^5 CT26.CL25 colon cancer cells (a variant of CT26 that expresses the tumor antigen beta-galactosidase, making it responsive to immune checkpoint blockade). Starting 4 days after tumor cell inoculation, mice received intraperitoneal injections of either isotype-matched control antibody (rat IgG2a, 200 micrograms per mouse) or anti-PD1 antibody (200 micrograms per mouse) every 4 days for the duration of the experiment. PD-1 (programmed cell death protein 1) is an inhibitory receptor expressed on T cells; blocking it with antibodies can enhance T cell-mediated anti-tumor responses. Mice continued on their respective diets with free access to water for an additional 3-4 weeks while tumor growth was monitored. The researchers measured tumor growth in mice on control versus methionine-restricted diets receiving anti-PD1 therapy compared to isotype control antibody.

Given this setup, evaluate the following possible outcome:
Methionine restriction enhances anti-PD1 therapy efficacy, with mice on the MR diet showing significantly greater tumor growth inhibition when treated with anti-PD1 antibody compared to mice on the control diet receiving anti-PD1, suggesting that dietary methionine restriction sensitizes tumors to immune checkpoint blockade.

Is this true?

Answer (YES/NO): NO